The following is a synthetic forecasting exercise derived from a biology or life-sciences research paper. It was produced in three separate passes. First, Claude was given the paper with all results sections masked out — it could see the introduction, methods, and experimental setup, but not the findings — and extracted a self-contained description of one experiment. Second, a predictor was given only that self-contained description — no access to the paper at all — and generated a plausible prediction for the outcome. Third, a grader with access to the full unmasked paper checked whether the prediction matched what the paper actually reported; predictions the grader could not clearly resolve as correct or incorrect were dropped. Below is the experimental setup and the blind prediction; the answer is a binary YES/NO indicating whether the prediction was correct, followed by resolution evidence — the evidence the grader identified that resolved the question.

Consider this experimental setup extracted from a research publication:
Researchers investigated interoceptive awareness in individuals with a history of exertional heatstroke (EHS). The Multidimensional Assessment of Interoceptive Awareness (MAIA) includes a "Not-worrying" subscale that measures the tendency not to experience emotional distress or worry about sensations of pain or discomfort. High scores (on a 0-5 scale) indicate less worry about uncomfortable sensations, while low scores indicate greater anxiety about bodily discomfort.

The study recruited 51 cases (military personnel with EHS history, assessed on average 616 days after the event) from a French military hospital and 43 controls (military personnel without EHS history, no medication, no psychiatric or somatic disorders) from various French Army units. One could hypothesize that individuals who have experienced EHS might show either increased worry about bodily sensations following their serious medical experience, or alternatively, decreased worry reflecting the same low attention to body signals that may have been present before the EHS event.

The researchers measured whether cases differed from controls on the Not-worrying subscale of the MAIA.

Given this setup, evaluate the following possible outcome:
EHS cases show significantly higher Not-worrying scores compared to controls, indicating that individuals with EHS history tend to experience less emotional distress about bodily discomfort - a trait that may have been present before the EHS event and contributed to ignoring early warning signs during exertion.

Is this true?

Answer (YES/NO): NO